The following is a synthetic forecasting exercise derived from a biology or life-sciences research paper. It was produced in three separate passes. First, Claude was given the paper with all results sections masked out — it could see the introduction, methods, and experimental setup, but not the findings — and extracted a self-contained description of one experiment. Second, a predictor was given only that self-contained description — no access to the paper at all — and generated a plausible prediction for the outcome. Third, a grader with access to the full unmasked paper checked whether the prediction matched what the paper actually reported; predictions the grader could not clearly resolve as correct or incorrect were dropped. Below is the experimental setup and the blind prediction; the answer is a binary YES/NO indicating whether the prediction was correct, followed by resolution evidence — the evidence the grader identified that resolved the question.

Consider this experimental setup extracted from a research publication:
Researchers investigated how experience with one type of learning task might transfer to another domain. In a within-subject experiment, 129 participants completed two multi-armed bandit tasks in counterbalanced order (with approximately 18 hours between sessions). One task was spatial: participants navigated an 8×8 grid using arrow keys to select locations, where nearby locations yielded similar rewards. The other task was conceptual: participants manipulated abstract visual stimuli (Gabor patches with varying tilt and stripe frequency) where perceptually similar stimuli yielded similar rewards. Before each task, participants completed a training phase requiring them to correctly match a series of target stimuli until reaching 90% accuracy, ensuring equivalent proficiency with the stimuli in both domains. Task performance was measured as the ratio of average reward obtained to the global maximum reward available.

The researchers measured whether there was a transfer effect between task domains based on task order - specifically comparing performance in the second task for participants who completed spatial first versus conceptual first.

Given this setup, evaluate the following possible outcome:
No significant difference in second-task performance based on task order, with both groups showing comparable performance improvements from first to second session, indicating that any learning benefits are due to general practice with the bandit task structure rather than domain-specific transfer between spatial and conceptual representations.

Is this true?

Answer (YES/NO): NO